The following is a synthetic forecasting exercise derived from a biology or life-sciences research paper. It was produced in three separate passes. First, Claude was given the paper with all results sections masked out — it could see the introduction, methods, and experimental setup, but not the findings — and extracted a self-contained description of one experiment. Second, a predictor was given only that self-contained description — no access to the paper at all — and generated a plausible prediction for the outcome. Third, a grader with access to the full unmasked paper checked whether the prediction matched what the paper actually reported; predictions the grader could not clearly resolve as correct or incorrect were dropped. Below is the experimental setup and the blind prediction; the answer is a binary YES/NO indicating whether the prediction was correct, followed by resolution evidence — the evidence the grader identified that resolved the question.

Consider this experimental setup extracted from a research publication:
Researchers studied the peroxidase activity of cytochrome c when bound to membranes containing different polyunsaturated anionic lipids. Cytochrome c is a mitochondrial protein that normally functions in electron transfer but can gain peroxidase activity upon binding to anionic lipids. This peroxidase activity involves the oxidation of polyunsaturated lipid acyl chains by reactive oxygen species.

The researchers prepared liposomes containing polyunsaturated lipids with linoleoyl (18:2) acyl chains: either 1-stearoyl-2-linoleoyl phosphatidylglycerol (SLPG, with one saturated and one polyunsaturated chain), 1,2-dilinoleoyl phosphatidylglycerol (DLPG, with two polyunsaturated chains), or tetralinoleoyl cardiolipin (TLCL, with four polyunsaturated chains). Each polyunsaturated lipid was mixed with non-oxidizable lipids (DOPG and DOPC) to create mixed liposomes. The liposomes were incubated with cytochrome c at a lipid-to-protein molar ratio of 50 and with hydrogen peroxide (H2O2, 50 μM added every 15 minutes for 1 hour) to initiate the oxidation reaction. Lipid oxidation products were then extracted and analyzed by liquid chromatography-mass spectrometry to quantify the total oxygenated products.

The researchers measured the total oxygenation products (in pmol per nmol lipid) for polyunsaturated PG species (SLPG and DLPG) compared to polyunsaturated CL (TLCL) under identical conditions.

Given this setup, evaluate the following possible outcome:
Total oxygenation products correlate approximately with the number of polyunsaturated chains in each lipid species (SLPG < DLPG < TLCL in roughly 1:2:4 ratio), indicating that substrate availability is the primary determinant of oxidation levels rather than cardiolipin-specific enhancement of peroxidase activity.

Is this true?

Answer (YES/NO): NO